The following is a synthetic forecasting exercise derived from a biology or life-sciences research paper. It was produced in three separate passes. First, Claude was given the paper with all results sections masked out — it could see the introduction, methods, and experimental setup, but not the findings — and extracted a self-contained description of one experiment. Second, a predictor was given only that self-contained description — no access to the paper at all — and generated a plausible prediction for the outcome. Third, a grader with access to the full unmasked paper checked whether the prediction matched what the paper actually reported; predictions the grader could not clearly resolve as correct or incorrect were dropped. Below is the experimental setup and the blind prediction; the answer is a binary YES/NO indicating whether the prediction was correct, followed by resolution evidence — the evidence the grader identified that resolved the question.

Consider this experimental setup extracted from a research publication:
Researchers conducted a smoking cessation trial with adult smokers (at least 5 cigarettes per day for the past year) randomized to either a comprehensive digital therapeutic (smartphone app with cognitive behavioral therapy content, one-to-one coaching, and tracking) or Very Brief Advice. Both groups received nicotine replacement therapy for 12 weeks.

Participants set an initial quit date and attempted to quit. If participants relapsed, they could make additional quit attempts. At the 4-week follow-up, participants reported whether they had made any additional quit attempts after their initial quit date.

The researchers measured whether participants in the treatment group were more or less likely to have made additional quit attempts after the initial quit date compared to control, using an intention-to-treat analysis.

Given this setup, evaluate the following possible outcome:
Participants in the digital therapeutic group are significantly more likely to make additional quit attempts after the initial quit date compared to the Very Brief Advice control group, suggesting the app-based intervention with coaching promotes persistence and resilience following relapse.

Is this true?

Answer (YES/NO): NO